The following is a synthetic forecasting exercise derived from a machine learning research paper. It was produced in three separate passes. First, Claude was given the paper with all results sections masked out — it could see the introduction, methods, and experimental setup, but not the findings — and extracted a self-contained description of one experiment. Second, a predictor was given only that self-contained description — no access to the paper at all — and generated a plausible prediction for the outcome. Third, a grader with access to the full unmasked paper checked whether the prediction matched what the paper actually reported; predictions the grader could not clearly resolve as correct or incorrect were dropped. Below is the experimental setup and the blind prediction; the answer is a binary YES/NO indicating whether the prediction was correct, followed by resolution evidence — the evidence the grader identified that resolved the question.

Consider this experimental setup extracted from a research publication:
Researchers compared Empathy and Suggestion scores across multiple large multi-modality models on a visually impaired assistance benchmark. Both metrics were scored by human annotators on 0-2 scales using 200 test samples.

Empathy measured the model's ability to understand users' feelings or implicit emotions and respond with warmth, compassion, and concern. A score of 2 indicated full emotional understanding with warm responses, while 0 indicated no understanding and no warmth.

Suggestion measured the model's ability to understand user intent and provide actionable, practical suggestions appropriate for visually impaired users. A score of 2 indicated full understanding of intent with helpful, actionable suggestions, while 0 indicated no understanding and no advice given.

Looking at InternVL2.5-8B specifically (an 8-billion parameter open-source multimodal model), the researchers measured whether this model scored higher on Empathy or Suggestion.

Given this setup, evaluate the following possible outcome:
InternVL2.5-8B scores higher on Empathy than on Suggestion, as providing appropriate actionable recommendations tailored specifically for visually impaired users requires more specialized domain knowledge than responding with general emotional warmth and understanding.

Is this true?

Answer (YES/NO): NO